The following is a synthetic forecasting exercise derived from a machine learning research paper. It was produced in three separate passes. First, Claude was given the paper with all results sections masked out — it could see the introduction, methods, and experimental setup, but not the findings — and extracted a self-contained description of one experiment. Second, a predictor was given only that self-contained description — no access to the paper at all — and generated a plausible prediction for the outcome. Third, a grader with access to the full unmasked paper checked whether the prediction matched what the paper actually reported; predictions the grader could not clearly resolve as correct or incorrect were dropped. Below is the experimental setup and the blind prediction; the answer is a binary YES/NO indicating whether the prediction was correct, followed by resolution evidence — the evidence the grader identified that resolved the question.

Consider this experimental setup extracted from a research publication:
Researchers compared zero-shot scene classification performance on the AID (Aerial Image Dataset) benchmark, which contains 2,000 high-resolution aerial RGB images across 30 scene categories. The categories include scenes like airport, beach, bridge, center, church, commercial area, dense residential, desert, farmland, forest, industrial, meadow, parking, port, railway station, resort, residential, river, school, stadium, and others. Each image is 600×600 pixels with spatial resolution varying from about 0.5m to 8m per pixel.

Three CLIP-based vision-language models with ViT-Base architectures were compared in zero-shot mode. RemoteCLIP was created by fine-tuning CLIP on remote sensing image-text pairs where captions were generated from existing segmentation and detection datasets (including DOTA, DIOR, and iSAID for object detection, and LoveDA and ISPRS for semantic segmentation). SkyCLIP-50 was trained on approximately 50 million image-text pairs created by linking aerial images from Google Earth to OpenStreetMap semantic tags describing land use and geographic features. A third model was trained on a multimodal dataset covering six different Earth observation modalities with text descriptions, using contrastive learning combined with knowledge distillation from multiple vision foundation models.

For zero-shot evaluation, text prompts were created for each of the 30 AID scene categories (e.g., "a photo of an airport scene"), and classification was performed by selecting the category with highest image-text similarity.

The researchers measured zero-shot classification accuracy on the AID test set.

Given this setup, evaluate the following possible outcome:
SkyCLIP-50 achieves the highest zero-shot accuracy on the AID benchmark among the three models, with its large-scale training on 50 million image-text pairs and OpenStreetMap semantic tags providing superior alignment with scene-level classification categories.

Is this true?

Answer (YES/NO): NO